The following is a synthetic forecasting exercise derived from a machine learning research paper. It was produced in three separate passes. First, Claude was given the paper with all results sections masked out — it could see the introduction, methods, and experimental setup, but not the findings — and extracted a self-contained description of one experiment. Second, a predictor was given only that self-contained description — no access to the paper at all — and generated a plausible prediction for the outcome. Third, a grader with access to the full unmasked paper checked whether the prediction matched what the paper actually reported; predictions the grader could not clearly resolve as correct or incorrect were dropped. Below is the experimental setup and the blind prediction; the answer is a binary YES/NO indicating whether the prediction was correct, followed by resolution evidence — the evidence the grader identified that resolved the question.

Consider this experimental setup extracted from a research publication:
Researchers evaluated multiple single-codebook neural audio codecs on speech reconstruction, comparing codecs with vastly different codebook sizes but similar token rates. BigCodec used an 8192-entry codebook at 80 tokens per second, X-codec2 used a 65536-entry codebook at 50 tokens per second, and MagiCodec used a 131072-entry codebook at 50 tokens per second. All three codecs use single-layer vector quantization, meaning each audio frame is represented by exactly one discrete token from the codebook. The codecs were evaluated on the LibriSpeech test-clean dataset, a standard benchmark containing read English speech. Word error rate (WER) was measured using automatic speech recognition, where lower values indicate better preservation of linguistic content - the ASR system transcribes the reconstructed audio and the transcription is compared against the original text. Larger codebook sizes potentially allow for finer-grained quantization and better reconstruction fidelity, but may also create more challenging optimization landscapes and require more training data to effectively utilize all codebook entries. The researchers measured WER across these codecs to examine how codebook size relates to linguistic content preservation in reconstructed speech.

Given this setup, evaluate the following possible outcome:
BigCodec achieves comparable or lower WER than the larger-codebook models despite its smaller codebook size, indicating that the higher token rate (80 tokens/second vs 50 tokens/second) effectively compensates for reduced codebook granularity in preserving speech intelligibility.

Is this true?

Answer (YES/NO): NO